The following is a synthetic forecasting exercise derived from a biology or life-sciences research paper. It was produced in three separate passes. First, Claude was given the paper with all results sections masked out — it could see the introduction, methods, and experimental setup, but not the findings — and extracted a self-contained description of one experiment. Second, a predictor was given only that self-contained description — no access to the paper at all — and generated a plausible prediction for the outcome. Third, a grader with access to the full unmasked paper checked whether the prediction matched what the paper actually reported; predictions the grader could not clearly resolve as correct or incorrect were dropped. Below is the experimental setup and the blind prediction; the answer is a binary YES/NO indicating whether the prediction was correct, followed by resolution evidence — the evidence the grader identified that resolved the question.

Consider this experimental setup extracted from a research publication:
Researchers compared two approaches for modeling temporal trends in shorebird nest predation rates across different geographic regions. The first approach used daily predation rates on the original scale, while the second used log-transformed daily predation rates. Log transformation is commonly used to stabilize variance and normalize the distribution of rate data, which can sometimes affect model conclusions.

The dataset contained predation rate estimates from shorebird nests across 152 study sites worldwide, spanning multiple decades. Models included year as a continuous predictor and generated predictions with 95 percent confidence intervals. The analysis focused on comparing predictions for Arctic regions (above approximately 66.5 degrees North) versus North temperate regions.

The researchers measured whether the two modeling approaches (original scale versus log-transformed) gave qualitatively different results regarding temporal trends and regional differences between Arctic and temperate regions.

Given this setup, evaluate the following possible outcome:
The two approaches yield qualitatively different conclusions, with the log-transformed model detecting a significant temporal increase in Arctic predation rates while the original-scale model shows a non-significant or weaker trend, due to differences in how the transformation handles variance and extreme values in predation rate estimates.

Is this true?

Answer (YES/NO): NO